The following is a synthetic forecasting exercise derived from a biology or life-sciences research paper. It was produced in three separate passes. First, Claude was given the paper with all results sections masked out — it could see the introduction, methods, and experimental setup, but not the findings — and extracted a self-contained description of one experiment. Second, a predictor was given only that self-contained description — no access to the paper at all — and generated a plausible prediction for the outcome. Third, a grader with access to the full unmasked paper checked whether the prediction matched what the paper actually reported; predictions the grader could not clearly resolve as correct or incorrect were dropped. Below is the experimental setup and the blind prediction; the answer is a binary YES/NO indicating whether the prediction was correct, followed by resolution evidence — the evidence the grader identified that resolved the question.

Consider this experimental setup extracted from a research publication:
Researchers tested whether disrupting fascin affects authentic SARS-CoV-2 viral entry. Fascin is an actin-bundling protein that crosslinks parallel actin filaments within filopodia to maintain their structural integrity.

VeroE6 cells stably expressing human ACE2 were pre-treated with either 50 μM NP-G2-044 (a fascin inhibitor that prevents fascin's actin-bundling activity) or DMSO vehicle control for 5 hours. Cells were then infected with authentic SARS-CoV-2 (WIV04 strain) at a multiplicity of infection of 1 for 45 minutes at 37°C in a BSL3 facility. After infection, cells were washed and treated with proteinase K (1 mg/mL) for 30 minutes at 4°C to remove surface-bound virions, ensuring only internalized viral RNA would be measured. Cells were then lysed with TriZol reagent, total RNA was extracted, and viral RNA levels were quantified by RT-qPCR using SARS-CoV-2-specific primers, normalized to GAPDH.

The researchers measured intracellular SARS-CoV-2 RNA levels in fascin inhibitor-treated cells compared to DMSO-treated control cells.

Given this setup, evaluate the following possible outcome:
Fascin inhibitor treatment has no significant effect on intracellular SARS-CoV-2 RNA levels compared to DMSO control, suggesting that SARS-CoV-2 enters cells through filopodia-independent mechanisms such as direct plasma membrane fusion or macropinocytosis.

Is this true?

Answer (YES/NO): NO